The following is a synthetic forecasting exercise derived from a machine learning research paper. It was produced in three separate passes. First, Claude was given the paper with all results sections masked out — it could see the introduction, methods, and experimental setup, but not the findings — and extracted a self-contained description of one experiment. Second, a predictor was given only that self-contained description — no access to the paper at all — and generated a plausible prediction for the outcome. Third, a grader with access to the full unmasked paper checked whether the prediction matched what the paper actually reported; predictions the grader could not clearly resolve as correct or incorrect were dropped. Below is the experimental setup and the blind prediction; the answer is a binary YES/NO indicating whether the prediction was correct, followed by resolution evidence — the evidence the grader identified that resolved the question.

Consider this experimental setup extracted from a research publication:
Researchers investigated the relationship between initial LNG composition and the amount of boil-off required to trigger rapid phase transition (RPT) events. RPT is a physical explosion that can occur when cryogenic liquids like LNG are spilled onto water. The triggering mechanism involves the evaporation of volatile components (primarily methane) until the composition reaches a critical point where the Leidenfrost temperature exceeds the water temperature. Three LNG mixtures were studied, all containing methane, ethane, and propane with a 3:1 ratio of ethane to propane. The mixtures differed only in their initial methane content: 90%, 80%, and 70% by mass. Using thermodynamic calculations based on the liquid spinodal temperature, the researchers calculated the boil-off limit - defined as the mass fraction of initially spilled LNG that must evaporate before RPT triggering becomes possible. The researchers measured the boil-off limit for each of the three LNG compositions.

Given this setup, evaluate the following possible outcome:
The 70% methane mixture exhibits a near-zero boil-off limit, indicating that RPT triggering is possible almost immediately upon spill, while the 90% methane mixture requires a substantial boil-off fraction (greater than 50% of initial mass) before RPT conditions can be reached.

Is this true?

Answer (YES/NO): NO